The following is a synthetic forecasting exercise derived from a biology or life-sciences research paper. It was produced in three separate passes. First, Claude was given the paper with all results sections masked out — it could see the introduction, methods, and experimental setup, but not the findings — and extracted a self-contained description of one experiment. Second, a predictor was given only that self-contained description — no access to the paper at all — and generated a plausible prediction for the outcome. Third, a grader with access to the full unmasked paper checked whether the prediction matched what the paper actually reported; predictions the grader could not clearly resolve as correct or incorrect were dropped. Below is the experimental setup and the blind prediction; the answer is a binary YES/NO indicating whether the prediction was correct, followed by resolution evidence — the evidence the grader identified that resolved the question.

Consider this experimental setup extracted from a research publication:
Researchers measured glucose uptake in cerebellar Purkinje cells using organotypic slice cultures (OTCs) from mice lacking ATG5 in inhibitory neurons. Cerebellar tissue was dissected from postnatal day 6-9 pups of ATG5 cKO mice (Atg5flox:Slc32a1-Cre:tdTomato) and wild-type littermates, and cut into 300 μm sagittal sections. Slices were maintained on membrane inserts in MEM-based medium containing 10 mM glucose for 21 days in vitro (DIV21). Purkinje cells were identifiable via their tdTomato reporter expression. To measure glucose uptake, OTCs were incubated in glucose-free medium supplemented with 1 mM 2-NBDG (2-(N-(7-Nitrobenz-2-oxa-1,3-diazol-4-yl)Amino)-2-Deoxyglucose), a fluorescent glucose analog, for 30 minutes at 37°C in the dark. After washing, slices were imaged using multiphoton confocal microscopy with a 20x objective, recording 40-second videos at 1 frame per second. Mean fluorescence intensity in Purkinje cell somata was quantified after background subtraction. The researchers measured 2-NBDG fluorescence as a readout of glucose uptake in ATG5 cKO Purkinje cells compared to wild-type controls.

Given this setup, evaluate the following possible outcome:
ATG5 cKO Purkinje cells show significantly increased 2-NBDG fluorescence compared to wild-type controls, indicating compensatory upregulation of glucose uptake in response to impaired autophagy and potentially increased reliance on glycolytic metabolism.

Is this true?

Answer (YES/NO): YES